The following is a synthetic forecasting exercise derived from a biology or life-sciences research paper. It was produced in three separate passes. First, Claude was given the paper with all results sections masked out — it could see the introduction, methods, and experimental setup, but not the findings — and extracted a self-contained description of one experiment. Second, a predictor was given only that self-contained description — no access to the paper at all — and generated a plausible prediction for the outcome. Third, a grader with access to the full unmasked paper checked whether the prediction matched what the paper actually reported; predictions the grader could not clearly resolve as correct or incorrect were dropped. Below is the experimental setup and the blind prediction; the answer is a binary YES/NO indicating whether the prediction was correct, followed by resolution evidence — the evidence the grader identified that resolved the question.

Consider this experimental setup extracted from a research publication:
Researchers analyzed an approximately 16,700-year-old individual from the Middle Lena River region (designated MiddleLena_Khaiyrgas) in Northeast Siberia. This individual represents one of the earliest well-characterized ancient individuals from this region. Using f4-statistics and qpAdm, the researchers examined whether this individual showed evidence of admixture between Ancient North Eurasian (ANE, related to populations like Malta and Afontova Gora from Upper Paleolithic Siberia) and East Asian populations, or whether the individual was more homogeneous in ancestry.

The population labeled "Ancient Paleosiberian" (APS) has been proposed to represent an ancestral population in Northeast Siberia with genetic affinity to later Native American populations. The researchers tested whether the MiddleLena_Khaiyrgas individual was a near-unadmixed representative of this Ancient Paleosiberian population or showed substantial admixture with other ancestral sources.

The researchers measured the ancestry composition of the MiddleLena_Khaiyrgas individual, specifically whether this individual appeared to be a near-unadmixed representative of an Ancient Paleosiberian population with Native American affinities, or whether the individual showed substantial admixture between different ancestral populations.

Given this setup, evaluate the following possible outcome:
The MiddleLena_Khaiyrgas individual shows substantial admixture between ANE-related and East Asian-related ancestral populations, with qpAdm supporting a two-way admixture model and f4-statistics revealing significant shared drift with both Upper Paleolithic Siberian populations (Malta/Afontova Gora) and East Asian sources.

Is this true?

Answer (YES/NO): NO